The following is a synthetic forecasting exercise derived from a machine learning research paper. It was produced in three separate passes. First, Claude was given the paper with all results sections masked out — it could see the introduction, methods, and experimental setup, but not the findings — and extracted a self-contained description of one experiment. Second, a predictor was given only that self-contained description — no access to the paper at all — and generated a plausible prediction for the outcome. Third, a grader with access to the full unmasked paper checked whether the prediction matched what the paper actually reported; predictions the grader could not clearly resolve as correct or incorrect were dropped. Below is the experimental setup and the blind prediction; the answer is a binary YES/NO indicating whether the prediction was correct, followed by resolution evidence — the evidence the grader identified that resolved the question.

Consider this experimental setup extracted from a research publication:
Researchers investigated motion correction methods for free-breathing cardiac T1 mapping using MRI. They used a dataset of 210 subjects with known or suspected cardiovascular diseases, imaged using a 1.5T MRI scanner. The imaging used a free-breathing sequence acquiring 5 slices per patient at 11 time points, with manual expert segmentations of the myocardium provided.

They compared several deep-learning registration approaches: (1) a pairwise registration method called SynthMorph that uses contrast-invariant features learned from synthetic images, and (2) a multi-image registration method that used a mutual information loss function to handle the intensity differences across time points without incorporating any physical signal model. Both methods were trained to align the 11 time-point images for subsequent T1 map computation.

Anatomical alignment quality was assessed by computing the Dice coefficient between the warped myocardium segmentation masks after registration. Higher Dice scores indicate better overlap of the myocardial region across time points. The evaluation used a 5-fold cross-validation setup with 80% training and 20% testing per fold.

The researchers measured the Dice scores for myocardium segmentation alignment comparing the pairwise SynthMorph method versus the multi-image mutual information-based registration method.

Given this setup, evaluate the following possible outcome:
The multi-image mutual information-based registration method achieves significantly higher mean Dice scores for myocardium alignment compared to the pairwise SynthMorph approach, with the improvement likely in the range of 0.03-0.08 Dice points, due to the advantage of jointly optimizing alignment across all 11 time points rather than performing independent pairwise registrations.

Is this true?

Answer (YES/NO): NO